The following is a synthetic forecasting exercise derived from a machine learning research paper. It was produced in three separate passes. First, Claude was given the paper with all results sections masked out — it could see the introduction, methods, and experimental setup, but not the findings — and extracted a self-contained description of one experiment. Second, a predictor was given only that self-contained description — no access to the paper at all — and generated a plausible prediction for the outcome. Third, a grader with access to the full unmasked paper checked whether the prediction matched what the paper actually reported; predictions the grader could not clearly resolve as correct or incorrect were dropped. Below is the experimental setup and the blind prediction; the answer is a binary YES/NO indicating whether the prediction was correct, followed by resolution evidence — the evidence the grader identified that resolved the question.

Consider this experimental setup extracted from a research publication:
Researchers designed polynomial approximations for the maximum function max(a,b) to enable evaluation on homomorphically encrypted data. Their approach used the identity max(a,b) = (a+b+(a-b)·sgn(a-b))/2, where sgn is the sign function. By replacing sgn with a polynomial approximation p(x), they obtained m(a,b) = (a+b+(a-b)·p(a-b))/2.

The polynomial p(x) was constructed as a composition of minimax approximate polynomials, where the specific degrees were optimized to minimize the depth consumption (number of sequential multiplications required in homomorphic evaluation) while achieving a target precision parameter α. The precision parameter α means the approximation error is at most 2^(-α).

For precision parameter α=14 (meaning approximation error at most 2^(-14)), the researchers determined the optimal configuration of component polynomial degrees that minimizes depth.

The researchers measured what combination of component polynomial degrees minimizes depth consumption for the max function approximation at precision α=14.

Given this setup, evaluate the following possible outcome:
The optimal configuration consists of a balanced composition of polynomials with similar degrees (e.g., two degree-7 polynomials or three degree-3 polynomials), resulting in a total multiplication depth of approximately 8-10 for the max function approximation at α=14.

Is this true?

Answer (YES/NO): NO